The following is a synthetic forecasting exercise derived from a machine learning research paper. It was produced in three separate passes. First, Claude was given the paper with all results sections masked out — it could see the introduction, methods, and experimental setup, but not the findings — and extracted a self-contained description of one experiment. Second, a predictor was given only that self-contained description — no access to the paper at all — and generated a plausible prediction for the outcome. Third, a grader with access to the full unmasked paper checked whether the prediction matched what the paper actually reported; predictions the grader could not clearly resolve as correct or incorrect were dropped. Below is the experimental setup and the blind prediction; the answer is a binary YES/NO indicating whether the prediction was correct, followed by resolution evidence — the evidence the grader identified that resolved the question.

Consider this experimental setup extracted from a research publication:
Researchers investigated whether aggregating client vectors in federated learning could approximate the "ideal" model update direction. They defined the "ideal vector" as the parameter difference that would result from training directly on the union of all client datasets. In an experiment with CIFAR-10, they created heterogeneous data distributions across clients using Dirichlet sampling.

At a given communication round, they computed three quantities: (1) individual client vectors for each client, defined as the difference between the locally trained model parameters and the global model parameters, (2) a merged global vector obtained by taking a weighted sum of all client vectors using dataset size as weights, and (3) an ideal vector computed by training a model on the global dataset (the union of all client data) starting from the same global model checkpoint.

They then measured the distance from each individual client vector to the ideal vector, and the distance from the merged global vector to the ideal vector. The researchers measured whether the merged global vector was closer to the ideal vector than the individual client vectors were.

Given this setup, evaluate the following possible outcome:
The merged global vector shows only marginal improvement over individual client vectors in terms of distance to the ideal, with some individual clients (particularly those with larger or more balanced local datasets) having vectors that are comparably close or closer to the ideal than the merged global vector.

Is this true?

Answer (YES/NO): NO